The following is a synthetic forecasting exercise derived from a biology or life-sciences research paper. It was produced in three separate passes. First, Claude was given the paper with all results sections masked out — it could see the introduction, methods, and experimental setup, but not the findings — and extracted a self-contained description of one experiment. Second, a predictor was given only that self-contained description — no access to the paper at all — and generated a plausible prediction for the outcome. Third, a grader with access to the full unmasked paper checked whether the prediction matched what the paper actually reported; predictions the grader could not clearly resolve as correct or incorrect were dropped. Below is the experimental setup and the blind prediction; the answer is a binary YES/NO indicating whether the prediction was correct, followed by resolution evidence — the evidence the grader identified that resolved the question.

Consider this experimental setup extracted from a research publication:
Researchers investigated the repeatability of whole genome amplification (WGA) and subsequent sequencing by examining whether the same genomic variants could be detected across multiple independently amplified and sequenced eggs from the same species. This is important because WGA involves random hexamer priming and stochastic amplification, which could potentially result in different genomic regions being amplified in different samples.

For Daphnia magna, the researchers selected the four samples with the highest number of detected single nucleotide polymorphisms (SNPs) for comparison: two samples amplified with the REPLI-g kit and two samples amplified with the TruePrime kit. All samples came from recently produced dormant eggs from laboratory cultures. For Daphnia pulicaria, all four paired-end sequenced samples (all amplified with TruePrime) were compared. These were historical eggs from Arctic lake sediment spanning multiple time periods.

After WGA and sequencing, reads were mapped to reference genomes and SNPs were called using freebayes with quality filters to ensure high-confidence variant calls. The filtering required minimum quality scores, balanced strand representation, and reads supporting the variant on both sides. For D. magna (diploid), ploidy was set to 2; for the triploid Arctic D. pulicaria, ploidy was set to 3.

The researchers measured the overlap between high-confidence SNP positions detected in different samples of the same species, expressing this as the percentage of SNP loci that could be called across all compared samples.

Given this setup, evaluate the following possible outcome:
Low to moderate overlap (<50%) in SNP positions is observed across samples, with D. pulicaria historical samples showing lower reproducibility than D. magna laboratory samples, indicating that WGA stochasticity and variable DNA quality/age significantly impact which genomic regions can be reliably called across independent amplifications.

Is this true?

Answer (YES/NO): NO